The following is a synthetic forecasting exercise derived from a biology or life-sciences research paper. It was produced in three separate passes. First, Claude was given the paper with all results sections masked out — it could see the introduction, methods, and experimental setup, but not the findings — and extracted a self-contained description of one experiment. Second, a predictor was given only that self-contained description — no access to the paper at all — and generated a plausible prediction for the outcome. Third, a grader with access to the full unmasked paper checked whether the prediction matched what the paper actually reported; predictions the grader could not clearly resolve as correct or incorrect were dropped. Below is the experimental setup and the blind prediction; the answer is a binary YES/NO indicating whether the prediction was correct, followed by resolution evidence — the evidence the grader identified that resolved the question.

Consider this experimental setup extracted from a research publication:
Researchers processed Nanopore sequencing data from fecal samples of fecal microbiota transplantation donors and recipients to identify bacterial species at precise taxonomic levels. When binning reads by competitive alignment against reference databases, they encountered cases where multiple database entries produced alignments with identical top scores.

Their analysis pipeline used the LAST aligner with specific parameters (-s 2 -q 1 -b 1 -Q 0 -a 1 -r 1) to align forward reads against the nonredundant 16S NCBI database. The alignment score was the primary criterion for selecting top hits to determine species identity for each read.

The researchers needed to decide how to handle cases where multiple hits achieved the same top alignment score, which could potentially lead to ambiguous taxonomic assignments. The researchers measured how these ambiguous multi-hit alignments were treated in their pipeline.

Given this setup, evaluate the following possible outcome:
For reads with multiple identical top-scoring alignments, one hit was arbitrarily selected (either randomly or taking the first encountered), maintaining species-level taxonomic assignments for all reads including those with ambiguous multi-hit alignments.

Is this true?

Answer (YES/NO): NO